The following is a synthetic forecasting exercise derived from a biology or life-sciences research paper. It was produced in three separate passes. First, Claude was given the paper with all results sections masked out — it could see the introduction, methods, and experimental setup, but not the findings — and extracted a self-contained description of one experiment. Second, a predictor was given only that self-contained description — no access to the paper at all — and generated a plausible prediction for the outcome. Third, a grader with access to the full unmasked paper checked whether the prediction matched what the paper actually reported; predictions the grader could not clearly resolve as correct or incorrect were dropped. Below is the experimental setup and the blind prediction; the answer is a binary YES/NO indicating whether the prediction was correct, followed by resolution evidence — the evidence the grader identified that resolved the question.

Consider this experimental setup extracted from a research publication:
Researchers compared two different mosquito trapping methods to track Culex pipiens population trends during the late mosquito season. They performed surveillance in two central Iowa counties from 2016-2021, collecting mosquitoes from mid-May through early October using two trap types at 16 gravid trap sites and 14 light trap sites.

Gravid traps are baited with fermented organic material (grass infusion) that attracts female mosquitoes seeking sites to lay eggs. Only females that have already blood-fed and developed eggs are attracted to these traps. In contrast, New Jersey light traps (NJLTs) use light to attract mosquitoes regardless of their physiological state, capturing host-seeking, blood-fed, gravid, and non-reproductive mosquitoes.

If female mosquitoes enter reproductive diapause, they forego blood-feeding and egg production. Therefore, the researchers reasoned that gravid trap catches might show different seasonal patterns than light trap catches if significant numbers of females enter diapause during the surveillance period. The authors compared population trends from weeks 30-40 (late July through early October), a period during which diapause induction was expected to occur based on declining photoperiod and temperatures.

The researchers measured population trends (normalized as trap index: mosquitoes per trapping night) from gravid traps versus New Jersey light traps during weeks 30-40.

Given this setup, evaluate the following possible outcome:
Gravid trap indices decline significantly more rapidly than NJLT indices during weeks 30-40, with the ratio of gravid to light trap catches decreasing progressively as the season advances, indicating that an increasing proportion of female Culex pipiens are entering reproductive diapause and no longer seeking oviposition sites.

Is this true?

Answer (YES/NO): YES